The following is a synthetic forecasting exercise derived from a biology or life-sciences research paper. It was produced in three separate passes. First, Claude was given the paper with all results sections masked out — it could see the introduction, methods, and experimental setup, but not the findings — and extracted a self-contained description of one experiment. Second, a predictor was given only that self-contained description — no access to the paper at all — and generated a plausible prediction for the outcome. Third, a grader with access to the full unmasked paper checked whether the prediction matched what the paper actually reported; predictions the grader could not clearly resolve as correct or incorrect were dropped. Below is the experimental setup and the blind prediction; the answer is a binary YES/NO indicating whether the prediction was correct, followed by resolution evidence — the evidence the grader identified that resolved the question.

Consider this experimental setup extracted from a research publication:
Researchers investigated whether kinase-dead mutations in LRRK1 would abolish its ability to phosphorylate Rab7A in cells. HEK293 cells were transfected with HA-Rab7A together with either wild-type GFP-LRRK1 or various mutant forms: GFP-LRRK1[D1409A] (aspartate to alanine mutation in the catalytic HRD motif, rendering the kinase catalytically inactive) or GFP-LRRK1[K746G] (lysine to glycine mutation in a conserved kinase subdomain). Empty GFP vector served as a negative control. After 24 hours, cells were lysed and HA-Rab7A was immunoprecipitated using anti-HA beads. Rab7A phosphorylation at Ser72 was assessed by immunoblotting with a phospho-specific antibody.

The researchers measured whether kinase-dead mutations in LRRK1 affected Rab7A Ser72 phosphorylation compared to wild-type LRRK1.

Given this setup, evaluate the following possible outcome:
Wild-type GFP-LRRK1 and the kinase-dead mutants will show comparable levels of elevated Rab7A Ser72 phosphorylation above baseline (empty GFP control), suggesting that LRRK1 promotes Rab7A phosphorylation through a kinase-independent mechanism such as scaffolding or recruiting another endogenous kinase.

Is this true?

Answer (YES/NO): NO